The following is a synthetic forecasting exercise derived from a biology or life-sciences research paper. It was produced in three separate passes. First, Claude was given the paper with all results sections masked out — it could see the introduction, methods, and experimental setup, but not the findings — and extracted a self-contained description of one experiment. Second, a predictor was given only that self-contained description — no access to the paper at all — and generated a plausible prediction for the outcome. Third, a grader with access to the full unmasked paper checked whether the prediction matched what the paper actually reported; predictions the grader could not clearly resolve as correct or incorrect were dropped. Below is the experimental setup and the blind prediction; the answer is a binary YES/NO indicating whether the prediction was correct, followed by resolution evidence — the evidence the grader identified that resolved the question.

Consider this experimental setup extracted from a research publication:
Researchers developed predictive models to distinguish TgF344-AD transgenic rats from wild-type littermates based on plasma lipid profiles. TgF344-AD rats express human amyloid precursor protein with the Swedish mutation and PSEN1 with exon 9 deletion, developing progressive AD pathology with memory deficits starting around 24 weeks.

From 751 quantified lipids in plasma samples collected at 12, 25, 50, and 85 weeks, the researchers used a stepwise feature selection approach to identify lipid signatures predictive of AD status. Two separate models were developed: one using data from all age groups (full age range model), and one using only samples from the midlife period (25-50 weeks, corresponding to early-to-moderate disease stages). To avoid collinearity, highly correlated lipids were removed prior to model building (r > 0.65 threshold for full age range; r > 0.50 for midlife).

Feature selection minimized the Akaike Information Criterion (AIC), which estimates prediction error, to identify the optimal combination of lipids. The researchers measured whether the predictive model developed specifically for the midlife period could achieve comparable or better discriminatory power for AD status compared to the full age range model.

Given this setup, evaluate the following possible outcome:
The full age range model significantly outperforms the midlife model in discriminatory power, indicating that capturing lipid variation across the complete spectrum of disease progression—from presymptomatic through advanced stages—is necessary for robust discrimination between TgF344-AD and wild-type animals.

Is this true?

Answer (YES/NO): NO